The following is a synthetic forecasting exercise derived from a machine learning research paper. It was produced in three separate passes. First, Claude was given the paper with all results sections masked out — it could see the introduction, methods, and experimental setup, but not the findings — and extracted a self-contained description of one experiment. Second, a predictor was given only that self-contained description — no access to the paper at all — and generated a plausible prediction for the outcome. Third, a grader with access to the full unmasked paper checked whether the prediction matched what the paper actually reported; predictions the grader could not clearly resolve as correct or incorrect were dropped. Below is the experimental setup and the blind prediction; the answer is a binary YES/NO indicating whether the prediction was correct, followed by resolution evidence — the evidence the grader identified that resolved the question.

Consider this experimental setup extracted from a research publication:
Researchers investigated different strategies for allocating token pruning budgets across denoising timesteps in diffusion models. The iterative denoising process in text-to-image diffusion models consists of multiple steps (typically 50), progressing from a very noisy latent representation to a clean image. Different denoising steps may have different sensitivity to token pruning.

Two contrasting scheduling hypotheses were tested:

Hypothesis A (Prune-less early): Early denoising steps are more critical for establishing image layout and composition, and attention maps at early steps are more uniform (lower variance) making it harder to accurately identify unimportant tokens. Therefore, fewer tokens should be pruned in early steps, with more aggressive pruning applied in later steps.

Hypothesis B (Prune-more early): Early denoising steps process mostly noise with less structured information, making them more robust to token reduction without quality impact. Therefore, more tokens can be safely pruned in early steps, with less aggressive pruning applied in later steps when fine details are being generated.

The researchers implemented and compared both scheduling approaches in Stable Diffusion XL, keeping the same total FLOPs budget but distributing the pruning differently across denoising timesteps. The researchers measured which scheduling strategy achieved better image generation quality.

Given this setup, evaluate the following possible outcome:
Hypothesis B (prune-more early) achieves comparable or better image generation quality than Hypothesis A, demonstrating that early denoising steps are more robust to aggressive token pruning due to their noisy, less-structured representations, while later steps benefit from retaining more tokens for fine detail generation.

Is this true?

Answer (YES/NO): NO